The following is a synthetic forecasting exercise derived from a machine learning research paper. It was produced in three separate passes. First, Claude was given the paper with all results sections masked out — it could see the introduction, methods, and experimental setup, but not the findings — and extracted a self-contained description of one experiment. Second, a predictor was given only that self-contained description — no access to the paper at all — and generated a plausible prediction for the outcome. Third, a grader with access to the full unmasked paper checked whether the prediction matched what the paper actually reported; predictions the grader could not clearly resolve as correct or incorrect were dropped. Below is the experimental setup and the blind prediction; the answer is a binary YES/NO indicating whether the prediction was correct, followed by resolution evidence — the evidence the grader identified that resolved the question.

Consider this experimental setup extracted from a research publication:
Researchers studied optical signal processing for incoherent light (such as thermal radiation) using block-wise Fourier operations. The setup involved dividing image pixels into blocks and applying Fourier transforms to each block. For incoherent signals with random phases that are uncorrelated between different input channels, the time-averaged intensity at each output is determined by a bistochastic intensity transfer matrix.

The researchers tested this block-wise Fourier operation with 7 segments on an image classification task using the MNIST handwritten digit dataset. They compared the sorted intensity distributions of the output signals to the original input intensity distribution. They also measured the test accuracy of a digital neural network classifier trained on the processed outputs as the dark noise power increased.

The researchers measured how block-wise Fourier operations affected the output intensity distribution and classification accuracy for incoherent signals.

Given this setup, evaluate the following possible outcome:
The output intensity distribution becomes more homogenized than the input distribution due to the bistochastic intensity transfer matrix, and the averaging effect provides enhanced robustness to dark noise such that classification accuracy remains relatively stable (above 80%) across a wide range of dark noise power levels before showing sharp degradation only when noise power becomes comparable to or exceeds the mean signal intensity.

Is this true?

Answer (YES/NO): NO